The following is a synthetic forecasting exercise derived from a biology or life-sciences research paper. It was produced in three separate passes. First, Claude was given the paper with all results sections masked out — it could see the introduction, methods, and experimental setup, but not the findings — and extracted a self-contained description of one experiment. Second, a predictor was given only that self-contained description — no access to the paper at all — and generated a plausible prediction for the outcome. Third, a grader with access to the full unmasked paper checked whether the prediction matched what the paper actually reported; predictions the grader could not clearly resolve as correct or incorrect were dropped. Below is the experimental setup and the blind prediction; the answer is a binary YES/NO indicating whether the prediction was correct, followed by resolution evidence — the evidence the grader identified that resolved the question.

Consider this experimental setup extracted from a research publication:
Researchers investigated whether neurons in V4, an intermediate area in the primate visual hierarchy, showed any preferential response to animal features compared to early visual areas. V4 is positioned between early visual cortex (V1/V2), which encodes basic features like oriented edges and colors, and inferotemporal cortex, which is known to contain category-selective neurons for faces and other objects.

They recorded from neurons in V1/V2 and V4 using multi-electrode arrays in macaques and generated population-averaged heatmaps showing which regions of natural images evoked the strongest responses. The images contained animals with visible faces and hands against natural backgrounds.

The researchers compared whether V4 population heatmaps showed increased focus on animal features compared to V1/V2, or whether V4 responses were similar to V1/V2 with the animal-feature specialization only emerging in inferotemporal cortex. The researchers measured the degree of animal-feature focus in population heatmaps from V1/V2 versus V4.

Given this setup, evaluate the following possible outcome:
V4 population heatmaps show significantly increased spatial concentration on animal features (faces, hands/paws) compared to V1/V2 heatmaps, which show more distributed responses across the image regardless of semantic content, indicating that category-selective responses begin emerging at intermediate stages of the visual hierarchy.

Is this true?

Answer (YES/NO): YES